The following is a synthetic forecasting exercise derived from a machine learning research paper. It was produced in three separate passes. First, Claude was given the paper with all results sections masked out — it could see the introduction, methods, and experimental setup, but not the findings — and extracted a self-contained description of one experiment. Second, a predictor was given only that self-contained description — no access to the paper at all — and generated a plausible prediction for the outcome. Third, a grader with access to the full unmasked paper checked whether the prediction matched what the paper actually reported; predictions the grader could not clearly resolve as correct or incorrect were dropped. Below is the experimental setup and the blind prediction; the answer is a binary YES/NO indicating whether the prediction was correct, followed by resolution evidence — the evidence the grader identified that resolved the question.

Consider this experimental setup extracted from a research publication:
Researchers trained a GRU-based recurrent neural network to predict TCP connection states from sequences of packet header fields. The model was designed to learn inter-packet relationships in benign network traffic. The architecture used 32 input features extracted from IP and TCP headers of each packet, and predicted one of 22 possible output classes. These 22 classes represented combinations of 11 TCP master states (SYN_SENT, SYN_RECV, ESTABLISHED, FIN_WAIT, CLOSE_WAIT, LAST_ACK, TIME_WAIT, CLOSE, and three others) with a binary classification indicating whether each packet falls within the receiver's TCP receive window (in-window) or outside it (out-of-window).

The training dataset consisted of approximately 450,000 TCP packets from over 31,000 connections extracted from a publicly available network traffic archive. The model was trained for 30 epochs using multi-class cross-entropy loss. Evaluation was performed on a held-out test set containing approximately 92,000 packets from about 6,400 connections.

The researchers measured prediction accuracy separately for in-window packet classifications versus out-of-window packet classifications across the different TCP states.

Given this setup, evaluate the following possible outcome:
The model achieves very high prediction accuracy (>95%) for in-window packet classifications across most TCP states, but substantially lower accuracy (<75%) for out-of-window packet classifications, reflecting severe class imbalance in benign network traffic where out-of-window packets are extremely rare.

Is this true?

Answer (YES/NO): NO